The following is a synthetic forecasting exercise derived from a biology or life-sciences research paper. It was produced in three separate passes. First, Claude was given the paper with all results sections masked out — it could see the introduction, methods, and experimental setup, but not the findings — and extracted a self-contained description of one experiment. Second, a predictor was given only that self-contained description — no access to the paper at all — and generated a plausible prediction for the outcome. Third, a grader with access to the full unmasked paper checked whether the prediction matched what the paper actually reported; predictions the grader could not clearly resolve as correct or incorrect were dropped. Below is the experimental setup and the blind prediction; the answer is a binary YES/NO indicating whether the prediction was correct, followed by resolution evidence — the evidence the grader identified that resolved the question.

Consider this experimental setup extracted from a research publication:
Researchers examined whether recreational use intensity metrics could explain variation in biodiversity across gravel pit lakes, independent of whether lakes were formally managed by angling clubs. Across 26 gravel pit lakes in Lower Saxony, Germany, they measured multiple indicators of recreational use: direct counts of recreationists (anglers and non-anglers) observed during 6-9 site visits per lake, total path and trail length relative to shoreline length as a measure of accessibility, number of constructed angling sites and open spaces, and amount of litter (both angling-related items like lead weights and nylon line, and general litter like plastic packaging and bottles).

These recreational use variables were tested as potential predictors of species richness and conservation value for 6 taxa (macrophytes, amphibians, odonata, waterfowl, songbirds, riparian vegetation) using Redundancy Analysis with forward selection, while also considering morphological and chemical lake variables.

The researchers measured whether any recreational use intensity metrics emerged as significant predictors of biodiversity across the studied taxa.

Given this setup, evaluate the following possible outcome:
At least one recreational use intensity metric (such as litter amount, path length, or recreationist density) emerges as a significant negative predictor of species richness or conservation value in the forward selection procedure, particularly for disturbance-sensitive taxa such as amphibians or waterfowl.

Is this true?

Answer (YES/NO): NO